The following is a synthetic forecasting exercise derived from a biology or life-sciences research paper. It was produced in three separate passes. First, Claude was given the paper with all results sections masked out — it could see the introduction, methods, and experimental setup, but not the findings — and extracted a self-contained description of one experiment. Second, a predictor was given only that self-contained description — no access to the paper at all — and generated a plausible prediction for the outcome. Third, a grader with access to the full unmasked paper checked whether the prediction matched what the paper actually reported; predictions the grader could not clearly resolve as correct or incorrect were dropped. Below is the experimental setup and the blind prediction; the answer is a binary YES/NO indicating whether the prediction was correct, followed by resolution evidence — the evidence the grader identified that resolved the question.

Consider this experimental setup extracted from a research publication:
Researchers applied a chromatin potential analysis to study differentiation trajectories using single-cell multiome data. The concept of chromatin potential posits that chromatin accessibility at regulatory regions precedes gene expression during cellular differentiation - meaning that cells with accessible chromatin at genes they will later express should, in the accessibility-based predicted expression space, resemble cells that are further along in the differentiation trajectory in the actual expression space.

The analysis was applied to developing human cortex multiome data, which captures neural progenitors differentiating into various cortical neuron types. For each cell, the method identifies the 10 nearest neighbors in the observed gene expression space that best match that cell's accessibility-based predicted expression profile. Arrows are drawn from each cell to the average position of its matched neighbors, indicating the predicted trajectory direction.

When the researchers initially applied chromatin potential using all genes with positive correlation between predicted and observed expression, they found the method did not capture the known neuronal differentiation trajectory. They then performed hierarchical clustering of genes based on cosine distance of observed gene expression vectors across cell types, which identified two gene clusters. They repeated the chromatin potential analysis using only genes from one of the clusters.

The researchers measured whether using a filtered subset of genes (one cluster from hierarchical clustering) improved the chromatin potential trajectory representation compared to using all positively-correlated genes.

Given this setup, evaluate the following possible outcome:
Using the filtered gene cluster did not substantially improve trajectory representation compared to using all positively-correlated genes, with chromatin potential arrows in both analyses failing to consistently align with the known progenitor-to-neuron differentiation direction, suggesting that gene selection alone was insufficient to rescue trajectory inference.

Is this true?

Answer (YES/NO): NO